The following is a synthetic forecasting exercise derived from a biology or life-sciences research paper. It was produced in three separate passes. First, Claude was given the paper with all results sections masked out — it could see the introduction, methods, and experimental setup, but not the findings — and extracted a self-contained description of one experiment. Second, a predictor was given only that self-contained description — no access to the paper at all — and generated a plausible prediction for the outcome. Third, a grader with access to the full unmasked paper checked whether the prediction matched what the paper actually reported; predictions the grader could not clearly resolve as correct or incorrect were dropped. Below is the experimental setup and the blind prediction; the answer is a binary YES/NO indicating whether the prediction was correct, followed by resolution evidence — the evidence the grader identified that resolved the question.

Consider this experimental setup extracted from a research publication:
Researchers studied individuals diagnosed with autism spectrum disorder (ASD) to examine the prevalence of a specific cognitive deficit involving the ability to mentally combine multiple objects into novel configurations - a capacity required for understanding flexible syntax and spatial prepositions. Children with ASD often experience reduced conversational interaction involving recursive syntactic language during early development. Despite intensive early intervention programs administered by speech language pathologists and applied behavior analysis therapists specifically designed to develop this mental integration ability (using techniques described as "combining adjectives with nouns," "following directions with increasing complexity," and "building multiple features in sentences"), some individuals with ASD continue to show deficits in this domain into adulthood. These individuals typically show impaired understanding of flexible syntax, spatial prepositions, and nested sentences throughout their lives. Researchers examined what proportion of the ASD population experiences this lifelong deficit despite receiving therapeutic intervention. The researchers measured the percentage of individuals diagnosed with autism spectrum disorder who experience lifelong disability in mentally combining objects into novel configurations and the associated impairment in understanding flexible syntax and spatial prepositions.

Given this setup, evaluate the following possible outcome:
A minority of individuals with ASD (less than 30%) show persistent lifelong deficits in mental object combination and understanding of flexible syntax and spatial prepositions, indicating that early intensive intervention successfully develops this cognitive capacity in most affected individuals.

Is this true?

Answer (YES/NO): NO